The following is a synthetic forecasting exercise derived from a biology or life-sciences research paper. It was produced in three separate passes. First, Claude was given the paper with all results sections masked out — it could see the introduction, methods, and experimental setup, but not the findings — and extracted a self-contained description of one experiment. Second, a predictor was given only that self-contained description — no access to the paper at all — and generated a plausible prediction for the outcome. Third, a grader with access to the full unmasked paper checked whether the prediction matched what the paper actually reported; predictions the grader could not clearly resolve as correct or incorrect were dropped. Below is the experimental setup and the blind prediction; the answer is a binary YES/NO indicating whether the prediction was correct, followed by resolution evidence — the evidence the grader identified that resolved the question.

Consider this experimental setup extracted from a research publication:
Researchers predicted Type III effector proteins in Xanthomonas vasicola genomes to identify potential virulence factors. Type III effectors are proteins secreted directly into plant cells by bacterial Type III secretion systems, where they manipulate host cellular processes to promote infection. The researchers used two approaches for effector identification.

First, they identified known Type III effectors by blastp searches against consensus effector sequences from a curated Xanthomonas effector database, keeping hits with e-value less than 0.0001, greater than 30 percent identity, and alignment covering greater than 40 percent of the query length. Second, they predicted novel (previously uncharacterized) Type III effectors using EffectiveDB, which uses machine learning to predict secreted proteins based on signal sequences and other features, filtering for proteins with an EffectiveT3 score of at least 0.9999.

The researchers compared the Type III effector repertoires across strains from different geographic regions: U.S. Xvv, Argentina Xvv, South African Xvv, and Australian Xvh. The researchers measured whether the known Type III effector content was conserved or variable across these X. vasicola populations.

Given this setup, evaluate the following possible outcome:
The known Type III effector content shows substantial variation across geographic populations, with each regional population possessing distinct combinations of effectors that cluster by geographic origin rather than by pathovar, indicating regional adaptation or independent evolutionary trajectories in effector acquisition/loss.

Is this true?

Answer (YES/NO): NO